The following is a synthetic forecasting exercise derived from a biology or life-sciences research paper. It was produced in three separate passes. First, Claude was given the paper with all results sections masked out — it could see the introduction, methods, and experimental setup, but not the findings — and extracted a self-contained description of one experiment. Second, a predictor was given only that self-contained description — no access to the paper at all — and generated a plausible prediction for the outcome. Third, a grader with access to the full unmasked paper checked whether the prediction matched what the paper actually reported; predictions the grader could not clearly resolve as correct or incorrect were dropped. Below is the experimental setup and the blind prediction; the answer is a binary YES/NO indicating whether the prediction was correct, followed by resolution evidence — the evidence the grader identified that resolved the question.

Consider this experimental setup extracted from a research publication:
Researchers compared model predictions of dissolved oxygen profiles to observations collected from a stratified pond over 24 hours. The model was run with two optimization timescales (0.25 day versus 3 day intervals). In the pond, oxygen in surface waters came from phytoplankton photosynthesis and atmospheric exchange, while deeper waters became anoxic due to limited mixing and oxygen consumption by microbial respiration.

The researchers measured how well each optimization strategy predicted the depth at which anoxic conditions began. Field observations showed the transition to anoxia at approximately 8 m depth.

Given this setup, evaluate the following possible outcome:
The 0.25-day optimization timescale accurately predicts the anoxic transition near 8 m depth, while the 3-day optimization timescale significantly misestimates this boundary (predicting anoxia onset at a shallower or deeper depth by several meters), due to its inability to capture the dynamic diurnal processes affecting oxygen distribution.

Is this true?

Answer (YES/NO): NO